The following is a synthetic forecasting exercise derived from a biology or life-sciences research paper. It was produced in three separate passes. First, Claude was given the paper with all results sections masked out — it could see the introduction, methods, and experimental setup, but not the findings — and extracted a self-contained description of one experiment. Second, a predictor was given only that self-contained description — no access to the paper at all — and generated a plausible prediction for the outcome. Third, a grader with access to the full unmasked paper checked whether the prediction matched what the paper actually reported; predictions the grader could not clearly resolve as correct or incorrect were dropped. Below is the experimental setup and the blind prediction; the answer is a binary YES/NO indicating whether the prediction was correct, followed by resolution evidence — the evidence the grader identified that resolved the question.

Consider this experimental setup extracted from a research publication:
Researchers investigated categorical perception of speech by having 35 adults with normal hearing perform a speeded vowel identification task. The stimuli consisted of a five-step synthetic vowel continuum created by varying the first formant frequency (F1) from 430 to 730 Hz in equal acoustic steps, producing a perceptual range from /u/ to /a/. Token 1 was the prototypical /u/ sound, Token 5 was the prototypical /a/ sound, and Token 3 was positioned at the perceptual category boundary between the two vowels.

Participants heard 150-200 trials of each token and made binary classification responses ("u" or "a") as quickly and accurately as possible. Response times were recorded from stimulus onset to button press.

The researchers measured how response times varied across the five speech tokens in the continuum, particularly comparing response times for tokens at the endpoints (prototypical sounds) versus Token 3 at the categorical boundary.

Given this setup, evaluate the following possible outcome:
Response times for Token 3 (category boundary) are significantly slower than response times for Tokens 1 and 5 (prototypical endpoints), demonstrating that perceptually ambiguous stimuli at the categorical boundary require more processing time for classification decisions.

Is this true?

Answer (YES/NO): YES